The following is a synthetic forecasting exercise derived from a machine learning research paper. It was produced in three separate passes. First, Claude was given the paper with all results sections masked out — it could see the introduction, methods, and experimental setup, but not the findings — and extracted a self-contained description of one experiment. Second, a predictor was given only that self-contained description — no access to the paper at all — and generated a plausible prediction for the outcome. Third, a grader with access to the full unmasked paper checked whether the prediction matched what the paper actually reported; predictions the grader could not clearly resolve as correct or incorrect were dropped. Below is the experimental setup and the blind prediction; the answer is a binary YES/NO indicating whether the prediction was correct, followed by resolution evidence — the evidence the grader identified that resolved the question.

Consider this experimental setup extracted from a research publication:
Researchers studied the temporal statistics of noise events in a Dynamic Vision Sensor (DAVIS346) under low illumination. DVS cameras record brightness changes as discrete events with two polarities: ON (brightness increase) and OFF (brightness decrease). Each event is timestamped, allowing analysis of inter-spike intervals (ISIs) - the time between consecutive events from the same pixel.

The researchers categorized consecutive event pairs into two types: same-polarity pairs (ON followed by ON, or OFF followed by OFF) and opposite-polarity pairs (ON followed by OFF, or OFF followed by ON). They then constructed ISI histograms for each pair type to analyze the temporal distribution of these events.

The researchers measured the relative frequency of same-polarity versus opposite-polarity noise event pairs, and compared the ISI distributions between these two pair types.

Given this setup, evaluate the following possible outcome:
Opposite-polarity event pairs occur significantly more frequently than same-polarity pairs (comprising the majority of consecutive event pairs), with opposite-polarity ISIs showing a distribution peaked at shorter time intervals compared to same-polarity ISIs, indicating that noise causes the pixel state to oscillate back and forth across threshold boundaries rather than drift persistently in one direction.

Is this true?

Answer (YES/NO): YES